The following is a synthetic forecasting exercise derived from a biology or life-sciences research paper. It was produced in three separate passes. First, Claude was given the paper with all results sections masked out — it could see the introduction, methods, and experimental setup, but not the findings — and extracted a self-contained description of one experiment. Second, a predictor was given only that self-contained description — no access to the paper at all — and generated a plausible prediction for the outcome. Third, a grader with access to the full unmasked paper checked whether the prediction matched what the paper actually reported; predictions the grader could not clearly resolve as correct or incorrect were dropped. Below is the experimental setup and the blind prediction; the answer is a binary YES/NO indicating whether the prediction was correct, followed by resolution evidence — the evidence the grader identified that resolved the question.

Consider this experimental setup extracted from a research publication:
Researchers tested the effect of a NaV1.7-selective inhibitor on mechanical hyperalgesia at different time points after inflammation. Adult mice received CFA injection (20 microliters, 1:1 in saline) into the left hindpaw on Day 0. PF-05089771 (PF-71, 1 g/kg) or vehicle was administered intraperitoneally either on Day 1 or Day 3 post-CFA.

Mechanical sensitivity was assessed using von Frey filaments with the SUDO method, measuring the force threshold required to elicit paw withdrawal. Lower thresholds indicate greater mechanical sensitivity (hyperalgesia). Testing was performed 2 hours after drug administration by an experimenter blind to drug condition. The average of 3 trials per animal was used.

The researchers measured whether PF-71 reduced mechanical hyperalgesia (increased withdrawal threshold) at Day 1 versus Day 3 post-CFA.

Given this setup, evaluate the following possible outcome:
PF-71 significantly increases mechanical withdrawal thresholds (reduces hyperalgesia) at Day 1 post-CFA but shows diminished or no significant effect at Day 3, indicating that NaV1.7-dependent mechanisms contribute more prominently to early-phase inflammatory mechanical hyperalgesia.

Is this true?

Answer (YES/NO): NO